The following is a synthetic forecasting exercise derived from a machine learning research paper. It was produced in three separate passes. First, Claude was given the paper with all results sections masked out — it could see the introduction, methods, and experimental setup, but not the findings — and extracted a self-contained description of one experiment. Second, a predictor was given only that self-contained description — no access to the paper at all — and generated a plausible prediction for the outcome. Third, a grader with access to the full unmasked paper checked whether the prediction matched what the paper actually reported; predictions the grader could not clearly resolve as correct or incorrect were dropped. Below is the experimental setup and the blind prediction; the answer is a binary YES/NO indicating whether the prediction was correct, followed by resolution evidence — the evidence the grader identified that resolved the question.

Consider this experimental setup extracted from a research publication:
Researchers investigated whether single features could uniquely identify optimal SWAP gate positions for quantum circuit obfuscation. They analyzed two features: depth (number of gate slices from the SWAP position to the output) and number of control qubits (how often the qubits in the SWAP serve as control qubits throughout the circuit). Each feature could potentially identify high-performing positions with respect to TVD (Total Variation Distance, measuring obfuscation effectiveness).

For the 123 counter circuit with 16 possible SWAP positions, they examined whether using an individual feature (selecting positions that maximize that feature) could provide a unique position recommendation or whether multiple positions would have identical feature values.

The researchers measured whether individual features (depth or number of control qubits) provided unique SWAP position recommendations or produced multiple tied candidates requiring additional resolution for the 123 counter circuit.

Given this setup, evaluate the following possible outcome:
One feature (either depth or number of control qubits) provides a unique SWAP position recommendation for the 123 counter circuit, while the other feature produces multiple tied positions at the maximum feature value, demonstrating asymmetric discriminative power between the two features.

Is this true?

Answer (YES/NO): NO